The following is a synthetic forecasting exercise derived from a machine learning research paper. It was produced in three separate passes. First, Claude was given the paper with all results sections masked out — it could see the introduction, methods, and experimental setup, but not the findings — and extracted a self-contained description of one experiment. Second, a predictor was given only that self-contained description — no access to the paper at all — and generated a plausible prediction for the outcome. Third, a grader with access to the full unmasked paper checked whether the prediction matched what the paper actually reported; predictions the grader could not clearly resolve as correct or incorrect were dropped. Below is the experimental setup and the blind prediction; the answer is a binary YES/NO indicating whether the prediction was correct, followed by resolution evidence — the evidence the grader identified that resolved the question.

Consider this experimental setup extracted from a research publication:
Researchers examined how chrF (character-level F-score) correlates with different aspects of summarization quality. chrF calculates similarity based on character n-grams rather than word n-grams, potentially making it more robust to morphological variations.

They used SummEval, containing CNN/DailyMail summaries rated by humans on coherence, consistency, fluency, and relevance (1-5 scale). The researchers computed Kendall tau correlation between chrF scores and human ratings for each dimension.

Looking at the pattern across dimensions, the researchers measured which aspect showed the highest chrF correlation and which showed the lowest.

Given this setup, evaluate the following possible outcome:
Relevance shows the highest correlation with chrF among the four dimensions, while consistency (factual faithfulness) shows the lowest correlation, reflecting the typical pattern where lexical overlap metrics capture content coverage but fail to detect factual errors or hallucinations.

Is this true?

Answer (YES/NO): NO